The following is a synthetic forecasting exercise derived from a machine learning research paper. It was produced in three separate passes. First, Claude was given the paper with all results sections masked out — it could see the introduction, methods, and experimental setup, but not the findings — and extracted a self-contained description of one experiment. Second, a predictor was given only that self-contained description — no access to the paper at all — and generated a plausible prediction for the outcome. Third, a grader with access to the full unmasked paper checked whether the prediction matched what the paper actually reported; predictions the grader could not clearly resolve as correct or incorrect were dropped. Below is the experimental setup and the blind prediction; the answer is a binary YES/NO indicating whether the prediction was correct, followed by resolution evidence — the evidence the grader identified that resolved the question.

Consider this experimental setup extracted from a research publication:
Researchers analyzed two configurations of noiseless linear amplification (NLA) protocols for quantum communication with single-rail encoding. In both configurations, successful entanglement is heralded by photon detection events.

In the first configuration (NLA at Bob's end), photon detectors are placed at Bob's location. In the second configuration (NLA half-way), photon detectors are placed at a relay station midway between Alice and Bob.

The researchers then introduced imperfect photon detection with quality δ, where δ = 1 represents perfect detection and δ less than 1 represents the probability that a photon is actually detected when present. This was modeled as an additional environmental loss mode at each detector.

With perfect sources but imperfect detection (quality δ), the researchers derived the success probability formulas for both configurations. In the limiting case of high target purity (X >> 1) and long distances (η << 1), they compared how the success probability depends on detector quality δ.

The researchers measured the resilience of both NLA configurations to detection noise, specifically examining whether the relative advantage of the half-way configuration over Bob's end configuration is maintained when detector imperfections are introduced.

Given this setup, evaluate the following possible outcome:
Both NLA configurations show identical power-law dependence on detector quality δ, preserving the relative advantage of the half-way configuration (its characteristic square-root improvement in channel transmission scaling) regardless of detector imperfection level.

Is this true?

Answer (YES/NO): YES